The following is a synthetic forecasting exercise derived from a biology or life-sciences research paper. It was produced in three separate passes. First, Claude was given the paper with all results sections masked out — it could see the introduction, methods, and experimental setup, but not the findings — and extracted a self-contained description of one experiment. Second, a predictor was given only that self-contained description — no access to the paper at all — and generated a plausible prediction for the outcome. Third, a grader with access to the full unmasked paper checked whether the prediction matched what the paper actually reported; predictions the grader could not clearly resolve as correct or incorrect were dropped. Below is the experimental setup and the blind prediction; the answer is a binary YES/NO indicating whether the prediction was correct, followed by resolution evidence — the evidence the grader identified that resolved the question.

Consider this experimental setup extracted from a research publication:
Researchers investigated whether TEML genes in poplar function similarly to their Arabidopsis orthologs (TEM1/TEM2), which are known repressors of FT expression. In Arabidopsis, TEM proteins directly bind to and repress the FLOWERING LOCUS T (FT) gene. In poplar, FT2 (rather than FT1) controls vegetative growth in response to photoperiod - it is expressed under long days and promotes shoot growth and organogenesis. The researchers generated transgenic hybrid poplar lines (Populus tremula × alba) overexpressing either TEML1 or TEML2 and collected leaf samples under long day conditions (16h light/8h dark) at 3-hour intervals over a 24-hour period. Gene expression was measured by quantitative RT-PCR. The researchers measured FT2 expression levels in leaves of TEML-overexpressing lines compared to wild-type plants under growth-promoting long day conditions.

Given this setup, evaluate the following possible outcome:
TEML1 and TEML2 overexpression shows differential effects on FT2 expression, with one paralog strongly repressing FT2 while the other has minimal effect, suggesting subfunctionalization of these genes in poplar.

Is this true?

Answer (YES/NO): NO